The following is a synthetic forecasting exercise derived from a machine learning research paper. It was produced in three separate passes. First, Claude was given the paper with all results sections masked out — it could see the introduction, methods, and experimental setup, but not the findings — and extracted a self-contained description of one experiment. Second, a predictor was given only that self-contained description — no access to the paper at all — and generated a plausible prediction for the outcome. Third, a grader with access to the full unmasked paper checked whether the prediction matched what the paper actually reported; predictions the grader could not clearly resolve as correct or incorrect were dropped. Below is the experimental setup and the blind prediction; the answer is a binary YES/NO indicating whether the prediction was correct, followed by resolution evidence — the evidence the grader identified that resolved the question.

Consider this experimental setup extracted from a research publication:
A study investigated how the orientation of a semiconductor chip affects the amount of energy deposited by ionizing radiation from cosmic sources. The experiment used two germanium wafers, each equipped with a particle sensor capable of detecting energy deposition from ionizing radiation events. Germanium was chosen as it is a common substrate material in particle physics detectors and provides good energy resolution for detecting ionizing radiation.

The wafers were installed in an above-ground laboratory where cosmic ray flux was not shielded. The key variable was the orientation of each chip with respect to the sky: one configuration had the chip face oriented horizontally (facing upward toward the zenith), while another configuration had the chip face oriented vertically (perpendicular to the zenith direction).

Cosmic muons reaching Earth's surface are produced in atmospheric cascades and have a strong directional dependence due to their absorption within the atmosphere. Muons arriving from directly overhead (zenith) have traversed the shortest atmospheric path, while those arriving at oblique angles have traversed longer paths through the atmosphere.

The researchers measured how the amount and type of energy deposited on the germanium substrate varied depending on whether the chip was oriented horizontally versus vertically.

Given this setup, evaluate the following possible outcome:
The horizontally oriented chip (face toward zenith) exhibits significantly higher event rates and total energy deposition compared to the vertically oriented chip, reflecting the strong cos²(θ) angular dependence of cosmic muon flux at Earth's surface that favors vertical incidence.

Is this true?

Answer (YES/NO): NO